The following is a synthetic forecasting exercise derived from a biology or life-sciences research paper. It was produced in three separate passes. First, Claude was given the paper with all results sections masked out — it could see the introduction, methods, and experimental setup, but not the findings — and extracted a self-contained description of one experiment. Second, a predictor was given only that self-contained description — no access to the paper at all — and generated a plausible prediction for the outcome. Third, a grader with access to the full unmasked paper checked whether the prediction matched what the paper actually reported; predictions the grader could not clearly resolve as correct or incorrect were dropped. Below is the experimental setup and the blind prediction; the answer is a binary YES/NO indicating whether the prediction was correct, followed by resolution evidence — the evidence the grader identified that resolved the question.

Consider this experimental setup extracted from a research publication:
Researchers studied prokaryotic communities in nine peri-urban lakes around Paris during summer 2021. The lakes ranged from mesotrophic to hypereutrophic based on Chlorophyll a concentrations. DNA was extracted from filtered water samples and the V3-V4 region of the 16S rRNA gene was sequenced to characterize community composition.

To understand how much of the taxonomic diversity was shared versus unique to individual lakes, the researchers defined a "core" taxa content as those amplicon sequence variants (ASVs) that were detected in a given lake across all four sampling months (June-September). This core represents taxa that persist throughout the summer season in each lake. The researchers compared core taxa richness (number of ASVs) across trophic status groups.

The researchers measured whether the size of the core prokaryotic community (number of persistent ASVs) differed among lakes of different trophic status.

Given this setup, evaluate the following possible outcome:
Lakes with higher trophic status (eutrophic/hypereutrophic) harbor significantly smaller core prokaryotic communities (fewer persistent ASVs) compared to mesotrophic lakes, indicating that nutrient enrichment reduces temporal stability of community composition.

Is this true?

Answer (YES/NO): YES